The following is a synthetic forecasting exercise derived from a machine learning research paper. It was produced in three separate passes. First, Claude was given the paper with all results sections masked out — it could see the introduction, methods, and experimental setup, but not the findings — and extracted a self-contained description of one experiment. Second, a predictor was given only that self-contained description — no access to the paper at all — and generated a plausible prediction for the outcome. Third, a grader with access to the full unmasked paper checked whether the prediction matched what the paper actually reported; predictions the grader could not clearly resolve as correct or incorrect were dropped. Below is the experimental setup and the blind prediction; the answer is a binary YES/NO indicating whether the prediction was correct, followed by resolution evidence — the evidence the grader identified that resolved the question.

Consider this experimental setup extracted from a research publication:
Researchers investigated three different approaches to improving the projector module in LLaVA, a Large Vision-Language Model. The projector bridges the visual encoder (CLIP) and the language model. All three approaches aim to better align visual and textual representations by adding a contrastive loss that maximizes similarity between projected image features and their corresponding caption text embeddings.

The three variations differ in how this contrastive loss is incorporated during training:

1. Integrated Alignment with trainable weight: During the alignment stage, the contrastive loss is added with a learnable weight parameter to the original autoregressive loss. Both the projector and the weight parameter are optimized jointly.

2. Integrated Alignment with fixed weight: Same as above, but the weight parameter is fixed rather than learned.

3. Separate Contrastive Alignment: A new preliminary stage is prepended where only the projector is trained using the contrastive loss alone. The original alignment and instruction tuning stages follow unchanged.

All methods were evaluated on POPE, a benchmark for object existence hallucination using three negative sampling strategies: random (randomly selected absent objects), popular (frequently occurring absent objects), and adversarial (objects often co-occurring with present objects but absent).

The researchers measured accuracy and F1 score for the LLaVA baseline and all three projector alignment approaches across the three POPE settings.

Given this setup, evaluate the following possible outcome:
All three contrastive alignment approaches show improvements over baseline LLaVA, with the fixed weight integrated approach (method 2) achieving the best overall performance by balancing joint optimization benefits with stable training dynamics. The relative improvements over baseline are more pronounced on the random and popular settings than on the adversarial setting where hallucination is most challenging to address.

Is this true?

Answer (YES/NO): NO